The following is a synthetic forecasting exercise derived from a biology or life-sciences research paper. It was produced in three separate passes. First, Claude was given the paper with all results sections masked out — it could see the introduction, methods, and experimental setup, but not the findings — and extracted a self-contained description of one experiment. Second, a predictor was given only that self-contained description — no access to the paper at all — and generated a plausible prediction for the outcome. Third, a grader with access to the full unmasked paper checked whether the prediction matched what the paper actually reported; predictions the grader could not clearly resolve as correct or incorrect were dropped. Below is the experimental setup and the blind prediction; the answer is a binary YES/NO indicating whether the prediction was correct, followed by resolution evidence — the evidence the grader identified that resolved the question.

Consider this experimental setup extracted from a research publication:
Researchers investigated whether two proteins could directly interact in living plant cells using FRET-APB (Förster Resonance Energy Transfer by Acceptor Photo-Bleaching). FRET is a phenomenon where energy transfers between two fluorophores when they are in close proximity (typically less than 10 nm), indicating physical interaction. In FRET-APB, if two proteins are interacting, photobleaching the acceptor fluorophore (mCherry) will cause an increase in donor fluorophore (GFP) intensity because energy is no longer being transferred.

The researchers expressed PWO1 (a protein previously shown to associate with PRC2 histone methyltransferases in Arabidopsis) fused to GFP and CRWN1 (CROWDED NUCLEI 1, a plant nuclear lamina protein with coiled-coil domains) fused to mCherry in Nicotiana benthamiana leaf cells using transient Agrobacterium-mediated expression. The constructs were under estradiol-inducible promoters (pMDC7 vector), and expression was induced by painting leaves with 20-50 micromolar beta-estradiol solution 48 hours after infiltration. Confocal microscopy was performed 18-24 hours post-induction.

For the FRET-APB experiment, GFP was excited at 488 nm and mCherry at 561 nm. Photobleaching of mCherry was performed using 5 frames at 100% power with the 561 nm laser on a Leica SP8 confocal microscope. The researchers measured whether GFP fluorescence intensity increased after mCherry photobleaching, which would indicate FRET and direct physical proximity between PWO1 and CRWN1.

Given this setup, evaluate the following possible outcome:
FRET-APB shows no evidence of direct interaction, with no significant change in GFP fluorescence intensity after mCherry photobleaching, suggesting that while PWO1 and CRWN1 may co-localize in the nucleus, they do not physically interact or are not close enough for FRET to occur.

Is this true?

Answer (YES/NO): NO